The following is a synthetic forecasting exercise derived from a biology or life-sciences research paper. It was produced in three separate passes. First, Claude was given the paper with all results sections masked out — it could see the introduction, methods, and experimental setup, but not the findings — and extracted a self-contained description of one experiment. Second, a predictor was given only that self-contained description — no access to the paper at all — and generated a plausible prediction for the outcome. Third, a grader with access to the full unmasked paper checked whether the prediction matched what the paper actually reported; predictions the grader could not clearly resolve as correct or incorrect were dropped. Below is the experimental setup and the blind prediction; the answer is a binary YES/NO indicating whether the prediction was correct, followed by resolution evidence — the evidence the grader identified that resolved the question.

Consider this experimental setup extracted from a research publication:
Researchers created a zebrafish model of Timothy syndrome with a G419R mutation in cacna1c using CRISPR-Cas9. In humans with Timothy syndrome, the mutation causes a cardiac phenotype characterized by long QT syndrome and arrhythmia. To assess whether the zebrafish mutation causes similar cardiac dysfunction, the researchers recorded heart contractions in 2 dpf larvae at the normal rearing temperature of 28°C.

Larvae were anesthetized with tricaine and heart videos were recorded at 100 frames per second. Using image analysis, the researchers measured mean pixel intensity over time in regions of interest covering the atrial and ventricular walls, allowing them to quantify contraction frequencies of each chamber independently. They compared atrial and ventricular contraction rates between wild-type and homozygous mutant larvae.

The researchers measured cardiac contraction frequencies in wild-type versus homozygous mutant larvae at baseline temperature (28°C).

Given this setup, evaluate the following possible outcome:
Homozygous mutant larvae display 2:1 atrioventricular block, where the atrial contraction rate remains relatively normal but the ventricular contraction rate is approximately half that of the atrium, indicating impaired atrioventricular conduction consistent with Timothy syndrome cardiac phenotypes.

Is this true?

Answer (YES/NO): NO